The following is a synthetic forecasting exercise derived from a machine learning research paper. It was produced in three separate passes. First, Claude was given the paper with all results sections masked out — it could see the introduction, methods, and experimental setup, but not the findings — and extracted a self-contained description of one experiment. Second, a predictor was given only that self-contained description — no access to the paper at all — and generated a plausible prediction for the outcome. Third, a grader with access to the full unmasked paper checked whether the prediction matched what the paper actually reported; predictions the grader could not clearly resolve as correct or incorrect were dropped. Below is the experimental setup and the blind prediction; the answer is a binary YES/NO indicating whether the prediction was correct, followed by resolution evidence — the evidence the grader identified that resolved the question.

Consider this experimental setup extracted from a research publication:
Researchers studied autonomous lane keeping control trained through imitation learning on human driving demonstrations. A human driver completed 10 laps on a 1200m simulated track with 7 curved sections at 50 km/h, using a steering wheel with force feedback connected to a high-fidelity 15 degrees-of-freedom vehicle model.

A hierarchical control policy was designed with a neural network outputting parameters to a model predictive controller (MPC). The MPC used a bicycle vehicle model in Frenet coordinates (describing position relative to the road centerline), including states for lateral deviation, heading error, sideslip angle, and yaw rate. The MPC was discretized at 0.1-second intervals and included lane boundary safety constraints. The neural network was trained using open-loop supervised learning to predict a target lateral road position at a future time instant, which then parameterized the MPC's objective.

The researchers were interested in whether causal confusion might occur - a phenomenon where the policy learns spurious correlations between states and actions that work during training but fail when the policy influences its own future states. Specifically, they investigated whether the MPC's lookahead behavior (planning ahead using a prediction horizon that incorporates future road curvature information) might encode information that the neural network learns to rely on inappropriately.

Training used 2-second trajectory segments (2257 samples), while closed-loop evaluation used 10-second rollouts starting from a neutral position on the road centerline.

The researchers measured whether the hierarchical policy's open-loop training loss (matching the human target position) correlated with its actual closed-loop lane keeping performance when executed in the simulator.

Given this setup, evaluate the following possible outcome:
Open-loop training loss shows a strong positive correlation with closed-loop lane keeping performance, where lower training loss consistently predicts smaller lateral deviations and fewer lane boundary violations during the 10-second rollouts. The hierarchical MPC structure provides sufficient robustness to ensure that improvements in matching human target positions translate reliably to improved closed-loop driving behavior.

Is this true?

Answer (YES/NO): NO